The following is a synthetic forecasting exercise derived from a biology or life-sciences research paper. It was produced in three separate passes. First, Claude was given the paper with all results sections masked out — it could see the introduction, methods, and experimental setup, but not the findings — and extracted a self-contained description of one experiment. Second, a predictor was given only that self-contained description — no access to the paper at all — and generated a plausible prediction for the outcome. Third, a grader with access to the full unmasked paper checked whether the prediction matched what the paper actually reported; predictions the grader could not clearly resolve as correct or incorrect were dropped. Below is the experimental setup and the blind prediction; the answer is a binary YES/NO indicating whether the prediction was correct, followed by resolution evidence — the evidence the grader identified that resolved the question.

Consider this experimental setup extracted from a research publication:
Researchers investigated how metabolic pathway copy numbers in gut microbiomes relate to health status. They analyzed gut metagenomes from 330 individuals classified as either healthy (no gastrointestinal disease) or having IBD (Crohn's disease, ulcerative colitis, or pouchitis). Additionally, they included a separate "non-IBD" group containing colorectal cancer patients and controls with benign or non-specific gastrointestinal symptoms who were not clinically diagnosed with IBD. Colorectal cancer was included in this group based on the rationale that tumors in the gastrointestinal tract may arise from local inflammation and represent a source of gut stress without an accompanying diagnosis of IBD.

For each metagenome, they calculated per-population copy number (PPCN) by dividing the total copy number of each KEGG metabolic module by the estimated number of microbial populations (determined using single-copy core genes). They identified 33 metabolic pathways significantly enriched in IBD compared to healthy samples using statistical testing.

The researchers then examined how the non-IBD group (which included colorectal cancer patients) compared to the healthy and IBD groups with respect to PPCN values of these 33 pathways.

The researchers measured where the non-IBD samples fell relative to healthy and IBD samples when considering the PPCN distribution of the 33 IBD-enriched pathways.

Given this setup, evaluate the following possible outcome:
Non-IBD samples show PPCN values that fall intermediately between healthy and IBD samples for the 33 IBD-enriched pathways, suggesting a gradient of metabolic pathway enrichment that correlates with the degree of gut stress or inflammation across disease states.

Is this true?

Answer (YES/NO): YES